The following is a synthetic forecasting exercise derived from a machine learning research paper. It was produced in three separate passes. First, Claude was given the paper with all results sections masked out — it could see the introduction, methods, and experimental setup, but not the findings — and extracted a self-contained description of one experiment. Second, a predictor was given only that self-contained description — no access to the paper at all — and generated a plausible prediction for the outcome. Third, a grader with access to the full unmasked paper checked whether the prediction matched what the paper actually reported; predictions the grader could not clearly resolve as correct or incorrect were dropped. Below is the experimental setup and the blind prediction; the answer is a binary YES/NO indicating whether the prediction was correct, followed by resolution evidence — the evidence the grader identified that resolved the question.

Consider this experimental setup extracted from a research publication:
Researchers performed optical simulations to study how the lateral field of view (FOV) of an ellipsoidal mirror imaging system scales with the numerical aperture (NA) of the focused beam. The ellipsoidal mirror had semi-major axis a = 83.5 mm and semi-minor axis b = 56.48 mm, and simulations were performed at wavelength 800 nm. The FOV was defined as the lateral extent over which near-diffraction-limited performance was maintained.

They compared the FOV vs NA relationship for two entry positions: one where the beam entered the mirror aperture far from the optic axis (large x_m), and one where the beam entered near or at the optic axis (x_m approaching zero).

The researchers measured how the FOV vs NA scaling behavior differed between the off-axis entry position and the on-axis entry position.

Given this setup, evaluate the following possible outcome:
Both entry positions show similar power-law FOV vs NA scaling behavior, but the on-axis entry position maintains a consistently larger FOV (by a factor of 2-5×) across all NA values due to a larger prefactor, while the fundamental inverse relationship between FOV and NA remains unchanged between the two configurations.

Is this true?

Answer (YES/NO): NO